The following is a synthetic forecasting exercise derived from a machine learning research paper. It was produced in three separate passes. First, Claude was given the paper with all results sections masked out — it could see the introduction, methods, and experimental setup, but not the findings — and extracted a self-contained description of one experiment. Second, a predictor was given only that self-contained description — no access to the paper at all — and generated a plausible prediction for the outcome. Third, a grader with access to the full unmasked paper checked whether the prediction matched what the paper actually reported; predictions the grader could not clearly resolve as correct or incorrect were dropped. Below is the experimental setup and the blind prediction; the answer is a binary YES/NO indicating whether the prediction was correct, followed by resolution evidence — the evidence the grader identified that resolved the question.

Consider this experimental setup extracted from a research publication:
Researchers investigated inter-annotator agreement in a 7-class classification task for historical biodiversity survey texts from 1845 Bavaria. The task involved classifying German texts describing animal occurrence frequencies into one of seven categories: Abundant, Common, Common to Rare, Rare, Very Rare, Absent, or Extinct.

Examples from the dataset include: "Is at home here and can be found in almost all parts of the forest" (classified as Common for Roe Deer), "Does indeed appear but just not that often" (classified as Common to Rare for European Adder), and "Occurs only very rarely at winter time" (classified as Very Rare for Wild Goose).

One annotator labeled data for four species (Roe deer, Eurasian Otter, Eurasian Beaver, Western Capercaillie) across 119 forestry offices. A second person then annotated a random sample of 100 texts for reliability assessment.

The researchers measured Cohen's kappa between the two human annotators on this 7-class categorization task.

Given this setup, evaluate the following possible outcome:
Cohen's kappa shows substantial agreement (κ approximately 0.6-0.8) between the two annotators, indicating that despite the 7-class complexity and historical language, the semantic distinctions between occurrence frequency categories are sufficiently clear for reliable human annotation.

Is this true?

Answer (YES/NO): YES